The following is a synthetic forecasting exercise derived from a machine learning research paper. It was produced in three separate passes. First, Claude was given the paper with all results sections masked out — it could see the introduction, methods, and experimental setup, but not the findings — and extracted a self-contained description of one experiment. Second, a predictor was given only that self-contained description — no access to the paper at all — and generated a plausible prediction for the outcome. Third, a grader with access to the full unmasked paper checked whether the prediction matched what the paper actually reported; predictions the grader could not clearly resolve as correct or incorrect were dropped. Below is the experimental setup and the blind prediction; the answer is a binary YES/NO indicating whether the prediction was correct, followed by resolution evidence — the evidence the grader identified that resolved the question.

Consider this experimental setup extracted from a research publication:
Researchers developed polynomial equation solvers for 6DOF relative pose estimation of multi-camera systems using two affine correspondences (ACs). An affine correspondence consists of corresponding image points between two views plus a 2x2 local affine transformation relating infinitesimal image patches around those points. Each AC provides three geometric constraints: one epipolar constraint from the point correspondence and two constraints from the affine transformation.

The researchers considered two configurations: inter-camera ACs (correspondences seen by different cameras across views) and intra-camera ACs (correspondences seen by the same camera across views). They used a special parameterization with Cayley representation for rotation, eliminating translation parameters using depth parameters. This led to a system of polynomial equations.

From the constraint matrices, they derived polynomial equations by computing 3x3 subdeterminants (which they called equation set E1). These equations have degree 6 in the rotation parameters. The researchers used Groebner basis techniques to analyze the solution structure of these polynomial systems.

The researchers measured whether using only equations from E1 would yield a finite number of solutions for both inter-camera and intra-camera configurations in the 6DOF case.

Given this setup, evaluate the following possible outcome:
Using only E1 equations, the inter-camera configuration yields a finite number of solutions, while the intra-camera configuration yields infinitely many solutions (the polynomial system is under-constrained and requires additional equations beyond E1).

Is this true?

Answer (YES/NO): YES